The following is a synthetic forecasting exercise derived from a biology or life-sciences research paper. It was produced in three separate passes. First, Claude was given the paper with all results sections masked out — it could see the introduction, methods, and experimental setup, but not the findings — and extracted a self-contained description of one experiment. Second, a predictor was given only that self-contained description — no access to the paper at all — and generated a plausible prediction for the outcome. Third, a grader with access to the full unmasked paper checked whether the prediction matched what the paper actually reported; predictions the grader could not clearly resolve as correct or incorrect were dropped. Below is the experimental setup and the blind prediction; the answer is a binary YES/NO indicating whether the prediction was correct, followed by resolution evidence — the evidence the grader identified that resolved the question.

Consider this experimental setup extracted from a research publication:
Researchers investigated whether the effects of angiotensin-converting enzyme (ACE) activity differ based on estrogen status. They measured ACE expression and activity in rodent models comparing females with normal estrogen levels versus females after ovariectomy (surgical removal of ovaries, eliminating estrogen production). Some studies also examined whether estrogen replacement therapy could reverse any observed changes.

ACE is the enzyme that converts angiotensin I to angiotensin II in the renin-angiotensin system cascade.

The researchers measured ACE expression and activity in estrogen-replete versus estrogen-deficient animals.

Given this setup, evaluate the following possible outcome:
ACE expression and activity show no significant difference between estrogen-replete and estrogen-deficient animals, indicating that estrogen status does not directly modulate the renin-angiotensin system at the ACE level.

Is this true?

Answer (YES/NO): NO